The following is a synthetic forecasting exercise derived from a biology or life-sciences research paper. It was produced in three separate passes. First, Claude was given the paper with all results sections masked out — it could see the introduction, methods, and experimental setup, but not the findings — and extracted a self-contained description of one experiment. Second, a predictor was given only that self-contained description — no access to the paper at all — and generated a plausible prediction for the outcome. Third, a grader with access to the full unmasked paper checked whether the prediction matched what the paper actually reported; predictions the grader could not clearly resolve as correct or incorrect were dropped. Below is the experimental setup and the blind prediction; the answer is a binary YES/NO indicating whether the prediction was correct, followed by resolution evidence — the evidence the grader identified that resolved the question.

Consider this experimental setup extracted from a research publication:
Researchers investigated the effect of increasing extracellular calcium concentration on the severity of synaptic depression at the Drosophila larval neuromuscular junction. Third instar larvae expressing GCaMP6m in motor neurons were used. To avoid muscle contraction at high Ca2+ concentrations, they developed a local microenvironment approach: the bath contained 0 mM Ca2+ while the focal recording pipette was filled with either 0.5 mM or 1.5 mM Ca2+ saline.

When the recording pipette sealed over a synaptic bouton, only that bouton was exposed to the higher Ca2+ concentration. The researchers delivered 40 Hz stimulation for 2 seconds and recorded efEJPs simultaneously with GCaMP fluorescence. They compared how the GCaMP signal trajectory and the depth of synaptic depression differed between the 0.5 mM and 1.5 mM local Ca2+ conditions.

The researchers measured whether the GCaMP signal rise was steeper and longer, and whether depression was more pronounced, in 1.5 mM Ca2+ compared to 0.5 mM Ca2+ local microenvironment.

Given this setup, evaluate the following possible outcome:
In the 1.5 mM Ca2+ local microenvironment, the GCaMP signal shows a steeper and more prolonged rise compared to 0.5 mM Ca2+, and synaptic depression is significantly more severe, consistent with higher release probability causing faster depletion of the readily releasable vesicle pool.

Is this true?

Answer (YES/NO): YES